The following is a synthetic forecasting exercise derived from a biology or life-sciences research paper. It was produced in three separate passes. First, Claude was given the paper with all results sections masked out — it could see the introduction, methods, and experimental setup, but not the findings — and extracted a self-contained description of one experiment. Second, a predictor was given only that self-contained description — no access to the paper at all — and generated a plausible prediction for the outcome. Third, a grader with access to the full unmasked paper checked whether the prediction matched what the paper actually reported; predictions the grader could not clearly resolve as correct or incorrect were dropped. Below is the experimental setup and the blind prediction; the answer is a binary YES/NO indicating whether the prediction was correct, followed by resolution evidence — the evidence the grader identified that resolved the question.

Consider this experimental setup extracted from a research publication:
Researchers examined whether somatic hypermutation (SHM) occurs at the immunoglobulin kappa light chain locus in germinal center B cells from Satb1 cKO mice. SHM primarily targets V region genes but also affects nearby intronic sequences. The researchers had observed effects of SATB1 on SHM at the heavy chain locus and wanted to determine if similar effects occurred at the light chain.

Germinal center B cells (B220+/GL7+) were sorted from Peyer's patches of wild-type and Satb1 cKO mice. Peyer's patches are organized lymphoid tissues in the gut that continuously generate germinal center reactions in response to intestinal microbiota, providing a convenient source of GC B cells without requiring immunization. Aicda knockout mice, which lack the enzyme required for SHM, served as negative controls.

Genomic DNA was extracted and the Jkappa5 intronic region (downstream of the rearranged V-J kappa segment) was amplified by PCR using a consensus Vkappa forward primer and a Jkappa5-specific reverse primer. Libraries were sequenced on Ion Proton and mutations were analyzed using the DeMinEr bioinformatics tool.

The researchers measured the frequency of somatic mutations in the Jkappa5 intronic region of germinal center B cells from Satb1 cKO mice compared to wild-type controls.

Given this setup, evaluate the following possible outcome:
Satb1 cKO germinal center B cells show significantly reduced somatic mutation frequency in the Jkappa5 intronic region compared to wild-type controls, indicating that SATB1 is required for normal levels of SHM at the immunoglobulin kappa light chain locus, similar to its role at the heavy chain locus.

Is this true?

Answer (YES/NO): NO